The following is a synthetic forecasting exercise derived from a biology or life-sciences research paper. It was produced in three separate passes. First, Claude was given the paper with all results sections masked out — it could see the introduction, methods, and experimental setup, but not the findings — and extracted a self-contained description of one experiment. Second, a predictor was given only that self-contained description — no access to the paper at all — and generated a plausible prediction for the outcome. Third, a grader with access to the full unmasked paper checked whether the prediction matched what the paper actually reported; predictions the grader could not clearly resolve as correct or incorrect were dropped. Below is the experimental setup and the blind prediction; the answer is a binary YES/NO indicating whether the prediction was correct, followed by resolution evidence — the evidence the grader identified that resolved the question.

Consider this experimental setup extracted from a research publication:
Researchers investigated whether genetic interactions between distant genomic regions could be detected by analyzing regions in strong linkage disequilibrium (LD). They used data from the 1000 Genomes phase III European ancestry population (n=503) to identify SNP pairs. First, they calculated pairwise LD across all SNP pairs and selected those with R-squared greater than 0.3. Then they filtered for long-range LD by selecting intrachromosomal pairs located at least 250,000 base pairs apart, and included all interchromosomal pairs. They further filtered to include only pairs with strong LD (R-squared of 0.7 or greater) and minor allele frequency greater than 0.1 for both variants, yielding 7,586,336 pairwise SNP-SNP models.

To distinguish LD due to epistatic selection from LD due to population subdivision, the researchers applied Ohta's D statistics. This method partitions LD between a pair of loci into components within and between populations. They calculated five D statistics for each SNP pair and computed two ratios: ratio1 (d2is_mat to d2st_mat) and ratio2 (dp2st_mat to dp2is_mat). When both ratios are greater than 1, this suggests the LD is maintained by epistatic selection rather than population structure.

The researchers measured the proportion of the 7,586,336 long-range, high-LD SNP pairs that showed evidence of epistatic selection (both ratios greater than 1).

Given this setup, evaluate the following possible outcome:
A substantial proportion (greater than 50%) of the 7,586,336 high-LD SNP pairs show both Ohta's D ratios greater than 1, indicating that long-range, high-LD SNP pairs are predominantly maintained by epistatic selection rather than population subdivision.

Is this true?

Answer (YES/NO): YES